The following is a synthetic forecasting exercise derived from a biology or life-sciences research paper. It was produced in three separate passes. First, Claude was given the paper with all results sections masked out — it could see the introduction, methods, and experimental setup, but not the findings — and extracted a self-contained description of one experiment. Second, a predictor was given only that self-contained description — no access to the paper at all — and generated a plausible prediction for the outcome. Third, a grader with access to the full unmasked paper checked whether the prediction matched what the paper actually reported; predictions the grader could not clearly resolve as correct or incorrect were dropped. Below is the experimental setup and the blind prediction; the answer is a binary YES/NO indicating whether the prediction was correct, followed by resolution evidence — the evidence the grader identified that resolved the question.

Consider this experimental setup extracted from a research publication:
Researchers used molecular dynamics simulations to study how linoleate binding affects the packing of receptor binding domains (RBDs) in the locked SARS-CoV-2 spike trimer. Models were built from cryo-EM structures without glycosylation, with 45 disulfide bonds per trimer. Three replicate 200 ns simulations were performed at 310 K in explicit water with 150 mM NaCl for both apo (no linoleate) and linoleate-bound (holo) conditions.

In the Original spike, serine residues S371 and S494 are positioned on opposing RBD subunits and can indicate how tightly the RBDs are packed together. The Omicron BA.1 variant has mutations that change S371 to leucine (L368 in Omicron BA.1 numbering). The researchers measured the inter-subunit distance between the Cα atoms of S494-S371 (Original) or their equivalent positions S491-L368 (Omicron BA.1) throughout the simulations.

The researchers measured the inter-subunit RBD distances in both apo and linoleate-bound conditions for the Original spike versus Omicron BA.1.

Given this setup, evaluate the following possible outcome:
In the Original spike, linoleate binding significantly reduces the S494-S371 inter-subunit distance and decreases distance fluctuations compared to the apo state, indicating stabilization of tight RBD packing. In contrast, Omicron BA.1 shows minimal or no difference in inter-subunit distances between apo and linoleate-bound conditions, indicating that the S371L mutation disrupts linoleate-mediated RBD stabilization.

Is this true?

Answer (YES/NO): YES